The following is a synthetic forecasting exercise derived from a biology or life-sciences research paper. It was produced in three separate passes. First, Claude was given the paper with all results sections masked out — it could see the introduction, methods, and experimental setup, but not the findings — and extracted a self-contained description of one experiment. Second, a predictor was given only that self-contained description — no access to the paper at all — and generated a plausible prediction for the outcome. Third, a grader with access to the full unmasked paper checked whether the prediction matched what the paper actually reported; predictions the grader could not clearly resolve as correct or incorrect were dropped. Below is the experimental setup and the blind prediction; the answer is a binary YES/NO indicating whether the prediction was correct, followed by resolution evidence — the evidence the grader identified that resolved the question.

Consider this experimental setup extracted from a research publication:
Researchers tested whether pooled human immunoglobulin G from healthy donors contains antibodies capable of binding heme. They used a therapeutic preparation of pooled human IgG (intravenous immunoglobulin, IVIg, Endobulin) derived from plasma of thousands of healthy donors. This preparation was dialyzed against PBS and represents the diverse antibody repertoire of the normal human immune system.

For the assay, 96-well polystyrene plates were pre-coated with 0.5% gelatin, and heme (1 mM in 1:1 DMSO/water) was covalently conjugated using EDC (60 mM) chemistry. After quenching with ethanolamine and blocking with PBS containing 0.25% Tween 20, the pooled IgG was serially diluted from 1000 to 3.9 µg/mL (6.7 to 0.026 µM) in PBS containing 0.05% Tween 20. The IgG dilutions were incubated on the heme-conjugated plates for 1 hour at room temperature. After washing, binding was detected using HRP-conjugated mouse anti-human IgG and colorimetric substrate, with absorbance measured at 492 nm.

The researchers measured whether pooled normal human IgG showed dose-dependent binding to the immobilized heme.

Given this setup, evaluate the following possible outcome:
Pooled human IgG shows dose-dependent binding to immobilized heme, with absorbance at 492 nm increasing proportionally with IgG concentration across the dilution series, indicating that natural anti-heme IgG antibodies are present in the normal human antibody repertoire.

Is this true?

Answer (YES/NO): YES